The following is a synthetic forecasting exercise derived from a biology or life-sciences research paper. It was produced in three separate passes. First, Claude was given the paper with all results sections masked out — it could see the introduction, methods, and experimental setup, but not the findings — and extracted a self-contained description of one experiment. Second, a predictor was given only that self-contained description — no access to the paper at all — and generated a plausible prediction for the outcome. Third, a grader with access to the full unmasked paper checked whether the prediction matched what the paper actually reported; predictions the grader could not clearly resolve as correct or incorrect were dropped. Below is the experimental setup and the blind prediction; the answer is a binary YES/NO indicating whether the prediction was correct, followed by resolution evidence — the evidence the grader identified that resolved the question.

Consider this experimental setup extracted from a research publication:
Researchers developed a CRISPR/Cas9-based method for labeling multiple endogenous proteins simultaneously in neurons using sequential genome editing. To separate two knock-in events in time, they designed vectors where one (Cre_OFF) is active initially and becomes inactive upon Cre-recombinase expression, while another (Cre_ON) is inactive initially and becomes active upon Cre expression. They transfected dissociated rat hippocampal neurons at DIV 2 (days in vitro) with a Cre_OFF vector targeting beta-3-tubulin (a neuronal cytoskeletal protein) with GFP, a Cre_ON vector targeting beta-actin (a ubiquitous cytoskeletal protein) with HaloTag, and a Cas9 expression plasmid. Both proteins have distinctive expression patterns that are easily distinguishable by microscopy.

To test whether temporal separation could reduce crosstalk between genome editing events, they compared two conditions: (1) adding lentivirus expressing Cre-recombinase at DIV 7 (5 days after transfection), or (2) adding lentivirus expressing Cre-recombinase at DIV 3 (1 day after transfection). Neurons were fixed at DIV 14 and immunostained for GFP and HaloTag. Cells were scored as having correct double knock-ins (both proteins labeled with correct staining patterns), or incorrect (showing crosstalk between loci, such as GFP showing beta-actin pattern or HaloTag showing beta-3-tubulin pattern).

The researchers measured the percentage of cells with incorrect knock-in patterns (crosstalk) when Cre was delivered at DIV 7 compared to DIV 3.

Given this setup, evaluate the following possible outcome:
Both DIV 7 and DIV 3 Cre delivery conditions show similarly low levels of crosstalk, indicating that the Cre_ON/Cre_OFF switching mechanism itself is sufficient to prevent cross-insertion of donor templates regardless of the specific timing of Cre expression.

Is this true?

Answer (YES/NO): YES